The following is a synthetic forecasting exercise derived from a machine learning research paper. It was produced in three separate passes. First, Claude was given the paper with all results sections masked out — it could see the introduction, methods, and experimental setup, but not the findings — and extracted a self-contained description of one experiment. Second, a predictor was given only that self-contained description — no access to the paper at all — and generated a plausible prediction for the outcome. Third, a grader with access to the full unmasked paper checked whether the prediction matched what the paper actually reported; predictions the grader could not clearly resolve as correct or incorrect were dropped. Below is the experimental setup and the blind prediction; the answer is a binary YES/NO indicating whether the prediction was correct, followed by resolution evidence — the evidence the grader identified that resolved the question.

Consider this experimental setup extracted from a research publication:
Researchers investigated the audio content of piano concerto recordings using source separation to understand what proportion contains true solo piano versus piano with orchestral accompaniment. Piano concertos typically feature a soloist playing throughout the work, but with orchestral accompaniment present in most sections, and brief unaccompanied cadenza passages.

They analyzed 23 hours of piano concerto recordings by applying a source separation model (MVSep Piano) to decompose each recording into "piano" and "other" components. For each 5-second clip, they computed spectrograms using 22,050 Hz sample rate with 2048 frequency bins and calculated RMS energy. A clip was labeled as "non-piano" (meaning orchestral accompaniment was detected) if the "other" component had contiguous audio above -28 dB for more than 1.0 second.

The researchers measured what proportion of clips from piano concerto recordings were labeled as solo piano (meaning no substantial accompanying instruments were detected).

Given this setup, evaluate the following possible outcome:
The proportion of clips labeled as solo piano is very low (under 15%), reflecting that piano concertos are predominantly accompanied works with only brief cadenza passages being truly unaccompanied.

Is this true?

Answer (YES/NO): YES